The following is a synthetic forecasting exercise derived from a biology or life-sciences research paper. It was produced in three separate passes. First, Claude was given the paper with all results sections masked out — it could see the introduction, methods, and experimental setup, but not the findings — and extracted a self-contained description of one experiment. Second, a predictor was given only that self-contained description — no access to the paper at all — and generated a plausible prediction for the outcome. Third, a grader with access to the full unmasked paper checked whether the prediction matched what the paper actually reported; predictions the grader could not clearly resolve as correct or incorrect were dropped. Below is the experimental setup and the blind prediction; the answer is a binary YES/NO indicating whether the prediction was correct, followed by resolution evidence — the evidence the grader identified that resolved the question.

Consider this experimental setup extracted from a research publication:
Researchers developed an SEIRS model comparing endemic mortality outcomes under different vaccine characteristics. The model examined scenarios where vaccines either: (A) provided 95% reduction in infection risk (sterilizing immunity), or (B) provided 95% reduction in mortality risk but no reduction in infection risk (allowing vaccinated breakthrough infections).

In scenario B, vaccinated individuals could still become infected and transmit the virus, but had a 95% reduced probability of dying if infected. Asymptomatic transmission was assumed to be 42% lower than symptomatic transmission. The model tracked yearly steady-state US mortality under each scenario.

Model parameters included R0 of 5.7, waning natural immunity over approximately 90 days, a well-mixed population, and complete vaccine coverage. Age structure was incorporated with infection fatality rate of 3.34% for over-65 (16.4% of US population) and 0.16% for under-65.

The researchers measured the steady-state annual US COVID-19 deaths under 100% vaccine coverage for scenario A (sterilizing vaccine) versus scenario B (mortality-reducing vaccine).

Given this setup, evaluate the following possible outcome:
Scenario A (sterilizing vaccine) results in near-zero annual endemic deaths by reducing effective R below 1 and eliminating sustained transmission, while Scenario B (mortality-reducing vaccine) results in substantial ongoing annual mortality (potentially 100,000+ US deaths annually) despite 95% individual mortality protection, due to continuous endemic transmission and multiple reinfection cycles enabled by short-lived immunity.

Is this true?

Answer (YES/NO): YES